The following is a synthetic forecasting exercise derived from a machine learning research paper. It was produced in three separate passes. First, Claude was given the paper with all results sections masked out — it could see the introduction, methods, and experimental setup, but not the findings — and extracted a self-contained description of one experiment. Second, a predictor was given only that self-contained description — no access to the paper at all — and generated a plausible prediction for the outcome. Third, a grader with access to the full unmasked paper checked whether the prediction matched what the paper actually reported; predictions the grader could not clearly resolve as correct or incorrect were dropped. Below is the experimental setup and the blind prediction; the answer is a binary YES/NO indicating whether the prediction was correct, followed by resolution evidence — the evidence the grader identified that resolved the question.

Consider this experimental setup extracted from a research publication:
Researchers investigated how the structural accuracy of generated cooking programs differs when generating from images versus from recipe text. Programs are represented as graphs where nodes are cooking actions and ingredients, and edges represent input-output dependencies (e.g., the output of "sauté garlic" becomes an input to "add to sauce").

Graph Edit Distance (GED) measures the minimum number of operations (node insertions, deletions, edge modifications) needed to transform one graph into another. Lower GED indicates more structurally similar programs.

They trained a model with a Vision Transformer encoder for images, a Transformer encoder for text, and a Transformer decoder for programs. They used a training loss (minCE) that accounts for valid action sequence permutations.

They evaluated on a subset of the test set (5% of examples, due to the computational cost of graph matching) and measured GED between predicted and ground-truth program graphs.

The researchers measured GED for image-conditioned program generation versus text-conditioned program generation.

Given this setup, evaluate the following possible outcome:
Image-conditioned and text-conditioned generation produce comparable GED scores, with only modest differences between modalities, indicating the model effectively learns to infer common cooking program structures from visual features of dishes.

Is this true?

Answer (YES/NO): NO